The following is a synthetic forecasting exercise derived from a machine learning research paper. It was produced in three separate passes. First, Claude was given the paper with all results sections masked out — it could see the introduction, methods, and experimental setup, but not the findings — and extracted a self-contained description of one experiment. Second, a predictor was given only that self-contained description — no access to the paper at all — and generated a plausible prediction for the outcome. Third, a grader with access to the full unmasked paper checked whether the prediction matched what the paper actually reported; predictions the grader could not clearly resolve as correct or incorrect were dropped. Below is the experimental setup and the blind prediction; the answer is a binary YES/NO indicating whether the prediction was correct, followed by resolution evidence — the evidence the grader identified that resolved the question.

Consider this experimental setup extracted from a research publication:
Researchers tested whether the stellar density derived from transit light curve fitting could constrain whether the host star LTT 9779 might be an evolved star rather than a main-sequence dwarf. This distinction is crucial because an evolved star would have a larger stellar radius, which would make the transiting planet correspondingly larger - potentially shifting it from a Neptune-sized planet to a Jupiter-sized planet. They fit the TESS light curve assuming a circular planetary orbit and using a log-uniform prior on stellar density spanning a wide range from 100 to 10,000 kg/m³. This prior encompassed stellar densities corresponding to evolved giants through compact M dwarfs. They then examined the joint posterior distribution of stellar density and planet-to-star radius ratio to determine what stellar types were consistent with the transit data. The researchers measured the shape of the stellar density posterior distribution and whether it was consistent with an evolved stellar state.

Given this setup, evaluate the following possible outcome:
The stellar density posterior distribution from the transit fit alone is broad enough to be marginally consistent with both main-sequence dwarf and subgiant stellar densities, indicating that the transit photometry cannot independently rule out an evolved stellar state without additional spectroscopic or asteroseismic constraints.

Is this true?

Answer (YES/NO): NO